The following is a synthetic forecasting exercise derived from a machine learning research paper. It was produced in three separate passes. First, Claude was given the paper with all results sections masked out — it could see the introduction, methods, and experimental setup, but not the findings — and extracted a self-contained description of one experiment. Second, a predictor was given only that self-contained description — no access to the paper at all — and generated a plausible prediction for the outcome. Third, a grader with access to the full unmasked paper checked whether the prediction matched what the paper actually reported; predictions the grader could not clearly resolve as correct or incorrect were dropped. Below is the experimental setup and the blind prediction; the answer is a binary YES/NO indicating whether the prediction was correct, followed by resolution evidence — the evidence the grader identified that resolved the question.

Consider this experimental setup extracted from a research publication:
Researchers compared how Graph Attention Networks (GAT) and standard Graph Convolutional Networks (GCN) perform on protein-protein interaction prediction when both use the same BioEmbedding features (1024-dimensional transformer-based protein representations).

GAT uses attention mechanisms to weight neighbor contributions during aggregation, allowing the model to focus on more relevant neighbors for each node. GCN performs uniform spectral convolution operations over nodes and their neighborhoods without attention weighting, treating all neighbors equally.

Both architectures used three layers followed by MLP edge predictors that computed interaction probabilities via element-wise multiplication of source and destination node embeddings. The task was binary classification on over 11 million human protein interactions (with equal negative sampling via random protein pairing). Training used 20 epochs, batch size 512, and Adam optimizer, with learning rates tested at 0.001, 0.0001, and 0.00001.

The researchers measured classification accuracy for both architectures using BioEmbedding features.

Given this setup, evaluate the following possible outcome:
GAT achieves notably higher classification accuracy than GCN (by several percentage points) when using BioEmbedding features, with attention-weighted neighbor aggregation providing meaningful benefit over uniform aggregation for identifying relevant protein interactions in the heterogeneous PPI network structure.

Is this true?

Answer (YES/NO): YES